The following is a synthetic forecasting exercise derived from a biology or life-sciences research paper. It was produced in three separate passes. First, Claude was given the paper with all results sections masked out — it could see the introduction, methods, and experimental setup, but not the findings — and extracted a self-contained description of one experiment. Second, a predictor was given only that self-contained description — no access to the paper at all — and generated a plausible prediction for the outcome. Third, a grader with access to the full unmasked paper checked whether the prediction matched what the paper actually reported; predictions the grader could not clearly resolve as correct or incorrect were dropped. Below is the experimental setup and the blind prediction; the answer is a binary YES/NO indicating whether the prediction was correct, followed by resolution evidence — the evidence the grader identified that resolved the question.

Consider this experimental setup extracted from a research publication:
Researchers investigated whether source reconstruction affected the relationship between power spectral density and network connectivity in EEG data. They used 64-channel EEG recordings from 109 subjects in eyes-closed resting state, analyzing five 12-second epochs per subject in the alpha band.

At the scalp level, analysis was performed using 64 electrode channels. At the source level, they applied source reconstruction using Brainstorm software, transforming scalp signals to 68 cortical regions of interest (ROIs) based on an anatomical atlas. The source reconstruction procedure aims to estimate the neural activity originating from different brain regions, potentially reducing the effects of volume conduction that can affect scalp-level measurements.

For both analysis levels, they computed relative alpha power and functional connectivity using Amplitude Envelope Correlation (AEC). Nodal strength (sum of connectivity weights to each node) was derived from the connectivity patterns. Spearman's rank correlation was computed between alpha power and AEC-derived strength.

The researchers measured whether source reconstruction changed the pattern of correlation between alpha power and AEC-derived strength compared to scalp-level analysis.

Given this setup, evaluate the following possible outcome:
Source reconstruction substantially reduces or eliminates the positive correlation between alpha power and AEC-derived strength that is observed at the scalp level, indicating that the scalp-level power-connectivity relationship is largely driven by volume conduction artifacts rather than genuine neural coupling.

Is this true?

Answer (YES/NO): NO